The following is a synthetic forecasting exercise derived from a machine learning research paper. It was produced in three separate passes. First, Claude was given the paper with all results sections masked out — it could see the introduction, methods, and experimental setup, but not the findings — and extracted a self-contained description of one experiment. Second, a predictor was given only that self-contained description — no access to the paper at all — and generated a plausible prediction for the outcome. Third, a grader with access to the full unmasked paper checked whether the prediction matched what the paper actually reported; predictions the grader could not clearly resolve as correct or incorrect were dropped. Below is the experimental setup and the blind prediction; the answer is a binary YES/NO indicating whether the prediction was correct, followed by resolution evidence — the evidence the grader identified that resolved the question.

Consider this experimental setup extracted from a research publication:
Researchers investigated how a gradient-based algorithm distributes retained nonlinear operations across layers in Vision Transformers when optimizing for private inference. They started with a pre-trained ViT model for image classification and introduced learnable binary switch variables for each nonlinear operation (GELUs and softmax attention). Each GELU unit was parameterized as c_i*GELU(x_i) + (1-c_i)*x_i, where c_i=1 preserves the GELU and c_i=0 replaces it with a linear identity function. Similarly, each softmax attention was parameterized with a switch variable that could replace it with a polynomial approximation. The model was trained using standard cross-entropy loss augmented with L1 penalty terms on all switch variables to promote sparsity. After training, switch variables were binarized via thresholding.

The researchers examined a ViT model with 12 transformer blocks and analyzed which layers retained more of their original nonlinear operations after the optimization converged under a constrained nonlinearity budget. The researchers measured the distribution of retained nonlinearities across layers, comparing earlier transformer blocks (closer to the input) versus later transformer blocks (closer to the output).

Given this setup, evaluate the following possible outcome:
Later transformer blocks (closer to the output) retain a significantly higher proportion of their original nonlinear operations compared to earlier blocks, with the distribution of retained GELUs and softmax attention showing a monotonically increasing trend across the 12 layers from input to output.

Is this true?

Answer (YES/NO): NO